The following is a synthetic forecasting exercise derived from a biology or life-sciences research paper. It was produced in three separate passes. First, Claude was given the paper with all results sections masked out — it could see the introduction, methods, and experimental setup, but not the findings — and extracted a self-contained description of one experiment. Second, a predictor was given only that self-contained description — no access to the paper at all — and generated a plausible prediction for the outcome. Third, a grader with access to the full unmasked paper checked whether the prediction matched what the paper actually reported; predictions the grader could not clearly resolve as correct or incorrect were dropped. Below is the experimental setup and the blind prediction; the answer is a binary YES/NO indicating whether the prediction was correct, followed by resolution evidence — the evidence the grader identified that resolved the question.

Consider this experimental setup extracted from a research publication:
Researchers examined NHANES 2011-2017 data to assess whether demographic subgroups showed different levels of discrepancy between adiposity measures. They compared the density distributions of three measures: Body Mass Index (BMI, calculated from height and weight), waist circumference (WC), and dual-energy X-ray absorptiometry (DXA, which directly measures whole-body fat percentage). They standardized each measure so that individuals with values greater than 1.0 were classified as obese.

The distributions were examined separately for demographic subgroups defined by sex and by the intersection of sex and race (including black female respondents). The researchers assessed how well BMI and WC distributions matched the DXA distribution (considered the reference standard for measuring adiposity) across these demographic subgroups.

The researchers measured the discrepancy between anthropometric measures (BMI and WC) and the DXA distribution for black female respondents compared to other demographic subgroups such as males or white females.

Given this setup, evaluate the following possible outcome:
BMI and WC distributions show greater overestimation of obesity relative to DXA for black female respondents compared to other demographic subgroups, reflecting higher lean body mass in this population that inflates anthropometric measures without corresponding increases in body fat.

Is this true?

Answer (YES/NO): YES